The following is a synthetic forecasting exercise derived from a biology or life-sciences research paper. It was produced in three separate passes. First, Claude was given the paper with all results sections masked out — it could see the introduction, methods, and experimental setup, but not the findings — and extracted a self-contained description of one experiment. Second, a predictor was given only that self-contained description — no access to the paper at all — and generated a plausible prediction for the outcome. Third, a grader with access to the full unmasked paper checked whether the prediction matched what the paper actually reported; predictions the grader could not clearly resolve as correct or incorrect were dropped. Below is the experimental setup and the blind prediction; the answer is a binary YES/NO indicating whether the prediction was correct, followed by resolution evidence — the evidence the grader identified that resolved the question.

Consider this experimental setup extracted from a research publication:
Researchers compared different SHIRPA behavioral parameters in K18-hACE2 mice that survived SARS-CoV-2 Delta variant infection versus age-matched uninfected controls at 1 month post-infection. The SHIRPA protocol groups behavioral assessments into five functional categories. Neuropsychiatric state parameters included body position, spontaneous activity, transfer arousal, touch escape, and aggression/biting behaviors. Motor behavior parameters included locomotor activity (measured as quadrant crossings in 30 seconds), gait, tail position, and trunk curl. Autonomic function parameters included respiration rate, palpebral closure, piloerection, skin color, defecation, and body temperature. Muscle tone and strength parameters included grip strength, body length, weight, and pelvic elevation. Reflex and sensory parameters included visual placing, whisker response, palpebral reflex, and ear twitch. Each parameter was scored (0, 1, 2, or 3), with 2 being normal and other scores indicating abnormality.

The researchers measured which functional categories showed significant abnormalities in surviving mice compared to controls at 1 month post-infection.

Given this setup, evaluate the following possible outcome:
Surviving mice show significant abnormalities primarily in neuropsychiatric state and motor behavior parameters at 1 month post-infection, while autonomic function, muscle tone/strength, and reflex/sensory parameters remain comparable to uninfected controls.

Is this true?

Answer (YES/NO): NO